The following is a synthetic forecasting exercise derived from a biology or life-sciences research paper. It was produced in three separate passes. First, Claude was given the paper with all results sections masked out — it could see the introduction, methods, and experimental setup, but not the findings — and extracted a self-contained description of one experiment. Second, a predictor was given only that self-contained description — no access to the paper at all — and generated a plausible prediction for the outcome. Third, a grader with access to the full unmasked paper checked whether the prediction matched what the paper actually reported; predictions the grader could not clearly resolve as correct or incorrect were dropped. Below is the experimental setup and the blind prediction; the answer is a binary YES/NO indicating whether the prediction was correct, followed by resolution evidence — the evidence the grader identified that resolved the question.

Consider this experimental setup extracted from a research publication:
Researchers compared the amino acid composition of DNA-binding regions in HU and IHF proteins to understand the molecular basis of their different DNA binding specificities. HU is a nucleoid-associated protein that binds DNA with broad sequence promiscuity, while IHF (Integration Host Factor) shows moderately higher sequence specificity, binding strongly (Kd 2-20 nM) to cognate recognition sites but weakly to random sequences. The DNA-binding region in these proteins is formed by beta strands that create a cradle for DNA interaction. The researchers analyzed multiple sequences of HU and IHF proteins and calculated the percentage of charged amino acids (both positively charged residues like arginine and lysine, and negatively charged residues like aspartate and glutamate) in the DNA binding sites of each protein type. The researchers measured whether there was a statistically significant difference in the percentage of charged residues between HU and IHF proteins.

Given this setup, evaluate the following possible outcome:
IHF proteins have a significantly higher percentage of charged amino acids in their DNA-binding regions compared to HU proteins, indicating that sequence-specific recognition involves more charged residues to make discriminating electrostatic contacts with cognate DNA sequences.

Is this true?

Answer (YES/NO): YES